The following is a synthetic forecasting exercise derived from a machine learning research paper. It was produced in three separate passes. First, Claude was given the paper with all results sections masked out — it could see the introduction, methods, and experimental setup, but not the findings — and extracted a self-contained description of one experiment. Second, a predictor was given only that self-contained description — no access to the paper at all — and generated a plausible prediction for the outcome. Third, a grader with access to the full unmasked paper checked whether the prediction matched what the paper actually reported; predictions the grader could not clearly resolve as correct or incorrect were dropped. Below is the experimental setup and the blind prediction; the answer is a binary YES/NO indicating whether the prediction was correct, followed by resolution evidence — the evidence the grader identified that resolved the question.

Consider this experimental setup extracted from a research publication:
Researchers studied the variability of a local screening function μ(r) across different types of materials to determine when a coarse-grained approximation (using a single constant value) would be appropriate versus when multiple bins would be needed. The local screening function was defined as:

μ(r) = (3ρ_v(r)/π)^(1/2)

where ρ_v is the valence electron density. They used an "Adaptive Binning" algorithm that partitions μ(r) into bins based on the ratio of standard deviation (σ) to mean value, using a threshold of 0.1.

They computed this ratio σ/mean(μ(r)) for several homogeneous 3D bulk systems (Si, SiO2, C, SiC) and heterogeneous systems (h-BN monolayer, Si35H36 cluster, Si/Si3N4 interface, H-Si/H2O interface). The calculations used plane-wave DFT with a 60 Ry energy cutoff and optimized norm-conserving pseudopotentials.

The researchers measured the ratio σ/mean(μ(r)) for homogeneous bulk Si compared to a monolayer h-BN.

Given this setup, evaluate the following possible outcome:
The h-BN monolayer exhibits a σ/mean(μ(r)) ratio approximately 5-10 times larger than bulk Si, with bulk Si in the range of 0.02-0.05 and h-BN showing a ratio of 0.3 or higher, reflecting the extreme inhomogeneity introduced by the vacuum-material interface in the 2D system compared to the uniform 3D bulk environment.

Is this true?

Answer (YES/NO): NO